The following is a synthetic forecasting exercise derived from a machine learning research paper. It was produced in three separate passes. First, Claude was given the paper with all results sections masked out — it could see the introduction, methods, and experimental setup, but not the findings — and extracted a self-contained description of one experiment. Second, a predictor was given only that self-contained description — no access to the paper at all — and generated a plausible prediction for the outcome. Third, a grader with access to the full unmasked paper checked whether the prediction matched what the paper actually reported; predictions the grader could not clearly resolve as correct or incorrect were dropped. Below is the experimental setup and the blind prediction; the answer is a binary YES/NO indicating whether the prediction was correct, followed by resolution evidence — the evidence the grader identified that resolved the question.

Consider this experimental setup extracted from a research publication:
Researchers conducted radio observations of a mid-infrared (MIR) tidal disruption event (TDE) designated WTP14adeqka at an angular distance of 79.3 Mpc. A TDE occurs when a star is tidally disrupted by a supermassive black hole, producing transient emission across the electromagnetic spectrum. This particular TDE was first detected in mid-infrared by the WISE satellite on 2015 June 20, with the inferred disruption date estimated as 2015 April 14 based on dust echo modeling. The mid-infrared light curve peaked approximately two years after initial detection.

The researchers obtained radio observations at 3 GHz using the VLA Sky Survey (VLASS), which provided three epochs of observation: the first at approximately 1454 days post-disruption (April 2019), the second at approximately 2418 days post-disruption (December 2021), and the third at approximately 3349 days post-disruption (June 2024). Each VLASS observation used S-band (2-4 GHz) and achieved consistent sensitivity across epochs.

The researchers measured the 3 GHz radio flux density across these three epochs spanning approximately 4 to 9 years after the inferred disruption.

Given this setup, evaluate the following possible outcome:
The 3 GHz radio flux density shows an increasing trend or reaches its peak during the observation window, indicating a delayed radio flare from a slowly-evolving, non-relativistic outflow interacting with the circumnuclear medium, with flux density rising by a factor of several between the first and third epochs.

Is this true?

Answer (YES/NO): NO